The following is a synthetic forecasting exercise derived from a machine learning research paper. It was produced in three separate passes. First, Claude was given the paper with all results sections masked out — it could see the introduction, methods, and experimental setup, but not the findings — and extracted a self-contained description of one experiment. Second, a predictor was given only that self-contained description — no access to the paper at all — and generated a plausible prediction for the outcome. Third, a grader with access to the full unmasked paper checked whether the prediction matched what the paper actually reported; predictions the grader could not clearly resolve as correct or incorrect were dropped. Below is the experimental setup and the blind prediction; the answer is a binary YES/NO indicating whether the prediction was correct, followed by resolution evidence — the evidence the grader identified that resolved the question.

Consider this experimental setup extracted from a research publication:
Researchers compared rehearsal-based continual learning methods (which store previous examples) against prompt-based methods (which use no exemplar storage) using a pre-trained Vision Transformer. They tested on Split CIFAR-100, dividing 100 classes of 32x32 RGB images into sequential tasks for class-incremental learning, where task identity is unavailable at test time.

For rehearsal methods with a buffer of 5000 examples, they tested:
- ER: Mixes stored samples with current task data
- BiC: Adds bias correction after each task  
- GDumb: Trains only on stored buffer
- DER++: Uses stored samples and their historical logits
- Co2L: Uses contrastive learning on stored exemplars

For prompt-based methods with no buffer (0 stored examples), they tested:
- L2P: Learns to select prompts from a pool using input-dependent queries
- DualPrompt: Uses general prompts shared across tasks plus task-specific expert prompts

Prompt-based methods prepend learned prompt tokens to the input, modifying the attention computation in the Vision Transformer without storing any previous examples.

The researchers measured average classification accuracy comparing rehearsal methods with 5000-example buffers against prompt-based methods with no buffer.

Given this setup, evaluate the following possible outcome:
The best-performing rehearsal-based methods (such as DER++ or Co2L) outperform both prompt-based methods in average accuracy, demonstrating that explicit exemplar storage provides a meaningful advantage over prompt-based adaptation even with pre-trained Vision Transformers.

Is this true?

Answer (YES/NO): NO